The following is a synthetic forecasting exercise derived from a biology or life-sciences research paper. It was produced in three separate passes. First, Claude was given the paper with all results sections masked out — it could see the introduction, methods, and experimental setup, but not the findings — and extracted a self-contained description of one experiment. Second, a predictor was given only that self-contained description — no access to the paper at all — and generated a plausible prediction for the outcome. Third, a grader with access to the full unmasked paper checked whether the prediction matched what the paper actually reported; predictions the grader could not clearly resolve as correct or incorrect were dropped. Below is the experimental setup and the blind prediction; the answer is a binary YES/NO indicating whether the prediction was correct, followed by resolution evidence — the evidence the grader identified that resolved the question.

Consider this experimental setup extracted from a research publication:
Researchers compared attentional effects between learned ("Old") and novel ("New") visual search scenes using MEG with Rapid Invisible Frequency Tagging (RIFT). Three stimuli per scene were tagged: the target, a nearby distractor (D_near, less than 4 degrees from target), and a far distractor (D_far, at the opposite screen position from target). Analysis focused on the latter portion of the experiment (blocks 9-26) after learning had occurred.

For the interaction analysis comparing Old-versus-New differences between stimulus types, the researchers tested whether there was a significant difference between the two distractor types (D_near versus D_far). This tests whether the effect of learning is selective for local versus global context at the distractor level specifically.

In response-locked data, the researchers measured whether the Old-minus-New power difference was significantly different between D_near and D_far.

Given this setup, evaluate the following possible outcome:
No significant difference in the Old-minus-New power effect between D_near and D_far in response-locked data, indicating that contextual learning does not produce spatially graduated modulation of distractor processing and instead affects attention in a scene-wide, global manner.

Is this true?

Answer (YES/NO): NO